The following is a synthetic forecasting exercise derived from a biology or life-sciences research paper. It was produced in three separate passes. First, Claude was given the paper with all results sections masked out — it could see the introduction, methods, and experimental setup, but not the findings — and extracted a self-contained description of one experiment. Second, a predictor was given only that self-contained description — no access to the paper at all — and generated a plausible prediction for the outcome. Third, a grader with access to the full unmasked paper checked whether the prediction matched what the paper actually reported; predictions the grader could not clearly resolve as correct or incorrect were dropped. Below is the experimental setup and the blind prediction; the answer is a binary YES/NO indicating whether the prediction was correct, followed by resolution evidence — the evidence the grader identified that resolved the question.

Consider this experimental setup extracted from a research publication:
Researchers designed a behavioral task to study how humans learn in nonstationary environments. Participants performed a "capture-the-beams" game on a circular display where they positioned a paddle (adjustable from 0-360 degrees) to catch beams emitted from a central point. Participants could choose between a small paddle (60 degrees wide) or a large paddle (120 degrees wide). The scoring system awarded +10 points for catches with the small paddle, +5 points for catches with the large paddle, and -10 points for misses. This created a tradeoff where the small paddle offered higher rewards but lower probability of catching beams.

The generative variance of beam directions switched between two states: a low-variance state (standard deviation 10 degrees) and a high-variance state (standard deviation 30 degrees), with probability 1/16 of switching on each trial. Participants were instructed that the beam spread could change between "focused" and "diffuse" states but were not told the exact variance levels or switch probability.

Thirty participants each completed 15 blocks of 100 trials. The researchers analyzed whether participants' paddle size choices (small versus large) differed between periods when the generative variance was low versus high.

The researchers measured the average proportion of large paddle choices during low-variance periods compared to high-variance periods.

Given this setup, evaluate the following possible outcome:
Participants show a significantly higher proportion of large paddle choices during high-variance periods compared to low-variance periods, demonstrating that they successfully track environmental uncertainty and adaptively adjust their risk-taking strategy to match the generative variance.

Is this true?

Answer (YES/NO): YES